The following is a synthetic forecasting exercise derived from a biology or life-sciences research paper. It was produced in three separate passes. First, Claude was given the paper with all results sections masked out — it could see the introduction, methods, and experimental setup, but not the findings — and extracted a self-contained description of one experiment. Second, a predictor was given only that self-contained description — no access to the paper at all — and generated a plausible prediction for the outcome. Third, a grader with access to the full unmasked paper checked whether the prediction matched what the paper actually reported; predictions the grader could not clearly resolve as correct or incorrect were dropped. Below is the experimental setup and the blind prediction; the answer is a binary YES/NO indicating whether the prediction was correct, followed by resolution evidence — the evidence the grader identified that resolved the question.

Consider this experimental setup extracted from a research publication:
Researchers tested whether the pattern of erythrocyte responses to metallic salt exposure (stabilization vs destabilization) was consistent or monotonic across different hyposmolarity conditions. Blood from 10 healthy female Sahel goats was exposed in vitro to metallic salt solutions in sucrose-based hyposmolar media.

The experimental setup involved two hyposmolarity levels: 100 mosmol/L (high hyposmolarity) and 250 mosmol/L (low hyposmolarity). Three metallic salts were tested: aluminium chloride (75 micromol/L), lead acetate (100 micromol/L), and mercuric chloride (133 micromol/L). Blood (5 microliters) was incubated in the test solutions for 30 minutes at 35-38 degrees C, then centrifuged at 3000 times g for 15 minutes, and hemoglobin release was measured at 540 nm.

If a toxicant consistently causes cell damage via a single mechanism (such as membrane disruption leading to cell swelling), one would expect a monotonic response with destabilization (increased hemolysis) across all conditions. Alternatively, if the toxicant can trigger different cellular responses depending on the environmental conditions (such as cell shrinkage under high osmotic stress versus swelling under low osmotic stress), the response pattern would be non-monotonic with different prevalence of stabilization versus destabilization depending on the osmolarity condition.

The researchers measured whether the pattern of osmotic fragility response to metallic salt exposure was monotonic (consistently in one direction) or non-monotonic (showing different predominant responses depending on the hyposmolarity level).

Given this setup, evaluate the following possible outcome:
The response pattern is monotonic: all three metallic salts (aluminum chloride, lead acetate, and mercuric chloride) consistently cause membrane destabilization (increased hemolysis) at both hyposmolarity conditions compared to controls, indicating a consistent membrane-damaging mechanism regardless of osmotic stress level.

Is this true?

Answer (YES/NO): NO